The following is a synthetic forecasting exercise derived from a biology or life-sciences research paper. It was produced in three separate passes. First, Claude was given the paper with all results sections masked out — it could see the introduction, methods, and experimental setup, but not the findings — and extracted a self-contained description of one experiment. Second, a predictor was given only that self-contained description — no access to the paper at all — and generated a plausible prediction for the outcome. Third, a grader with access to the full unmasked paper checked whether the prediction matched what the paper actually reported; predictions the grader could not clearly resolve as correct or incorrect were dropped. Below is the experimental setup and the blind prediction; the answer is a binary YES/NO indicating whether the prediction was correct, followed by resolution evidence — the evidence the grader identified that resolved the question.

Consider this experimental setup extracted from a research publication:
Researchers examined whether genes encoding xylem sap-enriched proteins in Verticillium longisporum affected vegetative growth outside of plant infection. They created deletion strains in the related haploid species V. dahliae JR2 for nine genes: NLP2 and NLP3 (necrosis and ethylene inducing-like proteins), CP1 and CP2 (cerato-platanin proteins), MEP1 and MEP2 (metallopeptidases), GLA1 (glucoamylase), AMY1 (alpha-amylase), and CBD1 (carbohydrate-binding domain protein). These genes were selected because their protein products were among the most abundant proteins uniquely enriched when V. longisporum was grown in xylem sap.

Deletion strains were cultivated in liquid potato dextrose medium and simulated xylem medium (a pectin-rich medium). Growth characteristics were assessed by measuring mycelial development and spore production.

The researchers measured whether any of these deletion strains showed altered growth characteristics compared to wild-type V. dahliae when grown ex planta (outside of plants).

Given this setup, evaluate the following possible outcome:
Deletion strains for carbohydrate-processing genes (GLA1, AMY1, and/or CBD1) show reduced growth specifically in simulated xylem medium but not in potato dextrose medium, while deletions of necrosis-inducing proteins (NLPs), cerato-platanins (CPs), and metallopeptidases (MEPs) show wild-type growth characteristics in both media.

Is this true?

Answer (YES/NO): NO